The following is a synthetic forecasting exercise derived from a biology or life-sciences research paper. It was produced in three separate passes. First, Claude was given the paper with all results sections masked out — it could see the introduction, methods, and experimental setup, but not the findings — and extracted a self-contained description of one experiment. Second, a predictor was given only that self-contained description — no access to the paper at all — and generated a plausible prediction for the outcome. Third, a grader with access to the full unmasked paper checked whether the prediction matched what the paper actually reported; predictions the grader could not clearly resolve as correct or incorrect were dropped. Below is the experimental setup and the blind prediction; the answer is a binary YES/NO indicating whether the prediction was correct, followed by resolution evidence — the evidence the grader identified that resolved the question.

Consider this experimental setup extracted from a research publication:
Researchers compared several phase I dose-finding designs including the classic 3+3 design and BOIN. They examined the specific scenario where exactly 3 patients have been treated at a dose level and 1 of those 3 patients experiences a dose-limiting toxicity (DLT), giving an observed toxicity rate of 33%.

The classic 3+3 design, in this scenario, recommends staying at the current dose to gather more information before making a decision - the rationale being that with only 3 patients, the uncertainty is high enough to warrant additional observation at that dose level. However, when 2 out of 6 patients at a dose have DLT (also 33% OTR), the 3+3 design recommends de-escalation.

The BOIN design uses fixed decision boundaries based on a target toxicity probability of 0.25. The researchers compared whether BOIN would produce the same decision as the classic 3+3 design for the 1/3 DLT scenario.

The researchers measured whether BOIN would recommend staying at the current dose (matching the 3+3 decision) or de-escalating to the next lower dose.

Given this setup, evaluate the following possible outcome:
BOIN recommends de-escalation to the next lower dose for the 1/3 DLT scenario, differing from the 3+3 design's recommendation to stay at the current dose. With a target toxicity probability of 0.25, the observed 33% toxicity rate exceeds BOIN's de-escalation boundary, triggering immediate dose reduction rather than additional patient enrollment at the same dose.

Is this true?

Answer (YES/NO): YES